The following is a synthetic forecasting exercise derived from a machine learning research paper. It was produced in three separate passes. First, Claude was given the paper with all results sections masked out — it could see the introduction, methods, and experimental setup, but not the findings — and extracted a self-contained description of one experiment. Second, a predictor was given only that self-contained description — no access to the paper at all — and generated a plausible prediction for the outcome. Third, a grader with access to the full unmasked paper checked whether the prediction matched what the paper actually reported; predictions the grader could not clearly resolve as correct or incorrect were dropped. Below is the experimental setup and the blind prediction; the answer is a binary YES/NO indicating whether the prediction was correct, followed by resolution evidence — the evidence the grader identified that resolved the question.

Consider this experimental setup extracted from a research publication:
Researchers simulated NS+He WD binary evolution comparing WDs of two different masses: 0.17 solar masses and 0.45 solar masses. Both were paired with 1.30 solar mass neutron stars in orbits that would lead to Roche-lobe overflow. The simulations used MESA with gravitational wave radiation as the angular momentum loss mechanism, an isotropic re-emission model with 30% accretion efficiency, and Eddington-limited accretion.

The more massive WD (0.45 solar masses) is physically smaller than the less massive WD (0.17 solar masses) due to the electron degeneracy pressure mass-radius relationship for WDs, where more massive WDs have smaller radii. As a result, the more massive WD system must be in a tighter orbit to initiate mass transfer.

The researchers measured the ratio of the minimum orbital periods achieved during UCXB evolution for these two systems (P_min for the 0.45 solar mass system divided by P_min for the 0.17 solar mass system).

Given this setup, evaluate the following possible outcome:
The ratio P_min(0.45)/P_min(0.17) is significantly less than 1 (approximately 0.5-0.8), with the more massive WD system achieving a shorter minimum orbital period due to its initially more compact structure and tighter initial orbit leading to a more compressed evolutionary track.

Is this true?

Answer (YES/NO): NO